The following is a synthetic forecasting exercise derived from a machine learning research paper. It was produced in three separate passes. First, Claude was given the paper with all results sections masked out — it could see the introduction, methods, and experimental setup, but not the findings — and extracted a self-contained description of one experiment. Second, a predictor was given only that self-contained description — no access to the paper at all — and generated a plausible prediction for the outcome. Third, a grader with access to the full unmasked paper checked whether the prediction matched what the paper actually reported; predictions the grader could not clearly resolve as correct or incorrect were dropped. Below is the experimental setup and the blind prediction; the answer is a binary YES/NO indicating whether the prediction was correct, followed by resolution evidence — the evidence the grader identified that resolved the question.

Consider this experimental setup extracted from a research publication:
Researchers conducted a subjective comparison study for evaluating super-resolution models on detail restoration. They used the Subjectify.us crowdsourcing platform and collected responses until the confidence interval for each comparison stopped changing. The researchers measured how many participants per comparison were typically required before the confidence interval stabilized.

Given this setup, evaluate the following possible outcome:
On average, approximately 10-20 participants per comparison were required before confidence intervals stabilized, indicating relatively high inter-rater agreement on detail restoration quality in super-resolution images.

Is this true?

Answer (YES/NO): YES